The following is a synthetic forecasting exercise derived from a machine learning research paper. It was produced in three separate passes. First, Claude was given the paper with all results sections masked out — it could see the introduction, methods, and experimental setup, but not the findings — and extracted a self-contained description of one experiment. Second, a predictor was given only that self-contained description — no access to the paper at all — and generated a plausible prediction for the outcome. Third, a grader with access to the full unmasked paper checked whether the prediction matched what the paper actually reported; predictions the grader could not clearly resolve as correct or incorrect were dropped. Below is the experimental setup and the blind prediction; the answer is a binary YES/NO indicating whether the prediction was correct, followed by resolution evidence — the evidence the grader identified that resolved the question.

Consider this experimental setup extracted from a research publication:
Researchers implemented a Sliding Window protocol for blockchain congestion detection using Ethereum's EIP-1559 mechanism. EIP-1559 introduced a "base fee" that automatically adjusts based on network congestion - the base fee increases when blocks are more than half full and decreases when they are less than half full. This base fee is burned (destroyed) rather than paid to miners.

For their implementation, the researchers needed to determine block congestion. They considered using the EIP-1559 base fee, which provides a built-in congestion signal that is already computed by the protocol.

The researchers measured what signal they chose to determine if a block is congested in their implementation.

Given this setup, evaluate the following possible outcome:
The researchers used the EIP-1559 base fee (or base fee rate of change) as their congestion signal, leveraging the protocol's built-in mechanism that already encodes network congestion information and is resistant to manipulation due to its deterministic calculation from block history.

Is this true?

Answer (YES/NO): YES